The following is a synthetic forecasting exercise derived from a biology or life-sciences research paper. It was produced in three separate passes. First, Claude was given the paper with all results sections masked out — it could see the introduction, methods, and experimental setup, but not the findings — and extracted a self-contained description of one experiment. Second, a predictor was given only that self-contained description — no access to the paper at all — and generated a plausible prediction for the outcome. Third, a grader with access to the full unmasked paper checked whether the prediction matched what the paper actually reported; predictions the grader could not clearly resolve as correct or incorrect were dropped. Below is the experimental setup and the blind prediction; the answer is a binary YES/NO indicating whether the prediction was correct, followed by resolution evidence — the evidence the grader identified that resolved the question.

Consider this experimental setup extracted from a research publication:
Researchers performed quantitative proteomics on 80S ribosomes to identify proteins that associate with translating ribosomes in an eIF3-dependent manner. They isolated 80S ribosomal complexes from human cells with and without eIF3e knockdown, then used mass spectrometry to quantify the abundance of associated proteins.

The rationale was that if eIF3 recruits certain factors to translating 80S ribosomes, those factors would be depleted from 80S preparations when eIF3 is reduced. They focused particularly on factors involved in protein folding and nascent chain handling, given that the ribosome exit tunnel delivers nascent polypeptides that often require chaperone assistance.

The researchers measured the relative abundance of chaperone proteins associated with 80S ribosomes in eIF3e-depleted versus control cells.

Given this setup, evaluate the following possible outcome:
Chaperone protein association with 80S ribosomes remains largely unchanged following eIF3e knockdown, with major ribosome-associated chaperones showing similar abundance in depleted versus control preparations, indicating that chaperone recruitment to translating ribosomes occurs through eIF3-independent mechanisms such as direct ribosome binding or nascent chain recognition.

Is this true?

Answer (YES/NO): NO